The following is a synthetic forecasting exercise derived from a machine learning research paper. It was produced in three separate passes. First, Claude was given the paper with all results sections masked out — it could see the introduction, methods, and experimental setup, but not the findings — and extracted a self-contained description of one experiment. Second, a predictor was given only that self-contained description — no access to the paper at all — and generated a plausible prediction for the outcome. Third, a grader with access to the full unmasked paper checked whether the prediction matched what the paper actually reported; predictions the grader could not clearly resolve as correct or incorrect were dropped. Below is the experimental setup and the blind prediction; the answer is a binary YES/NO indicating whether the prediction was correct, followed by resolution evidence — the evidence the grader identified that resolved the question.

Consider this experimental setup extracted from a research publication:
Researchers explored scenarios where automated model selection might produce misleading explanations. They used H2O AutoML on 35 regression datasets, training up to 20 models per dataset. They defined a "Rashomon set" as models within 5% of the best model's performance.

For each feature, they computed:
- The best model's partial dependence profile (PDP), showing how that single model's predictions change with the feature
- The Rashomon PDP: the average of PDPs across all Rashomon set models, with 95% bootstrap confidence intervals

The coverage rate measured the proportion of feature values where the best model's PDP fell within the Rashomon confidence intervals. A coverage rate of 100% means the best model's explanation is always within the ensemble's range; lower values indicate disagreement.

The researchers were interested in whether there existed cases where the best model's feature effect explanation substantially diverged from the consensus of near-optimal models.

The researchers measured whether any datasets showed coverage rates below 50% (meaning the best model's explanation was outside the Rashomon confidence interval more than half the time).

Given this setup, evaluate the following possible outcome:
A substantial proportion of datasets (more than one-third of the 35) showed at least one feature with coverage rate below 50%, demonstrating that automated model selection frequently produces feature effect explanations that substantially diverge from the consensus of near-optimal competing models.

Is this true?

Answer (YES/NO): NO